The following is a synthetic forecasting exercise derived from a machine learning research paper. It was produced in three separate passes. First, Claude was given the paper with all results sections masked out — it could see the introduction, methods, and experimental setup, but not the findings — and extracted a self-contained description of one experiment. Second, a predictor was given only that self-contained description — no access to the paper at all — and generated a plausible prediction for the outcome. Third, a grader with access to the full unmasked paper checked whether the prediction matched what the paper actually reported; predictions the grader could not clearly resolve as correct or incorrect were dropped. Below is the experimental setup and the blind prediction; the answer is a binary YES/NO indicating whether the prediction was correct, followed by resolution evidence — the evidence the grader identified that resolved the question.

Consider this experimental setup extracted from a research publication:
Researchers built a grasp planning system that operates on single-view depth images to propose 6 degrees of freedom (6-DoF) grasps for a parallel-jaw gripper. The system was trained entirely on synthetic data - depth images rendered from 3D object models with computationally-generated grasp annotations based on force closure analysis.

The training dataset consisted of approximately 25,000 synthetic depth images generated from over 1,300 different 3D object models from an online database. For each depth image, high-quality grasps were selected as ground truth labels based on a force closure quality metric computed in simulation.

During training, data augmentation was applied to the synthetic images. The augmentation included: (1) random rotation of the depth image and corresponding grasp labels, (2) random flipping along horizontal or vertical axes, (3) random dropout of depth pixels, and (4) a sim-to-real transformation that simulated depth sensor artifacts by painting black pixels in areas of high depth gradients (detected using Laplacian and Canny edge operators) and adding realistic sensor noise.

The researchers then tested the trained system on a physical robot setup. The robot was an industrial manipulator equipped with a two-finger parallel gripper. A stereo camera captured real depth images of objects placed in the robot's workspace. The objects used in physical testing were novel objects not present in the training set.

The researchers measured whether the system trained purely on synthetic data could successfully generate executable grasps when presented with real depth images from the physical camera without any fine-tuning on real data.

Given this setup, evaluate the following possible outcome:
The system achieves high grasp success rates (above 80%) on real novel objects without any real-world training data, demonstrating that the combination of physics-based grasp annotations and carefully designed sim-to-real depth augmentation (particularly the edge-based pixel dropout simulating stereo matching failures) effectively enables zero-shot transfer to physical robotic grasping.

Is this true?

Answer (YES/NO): NO